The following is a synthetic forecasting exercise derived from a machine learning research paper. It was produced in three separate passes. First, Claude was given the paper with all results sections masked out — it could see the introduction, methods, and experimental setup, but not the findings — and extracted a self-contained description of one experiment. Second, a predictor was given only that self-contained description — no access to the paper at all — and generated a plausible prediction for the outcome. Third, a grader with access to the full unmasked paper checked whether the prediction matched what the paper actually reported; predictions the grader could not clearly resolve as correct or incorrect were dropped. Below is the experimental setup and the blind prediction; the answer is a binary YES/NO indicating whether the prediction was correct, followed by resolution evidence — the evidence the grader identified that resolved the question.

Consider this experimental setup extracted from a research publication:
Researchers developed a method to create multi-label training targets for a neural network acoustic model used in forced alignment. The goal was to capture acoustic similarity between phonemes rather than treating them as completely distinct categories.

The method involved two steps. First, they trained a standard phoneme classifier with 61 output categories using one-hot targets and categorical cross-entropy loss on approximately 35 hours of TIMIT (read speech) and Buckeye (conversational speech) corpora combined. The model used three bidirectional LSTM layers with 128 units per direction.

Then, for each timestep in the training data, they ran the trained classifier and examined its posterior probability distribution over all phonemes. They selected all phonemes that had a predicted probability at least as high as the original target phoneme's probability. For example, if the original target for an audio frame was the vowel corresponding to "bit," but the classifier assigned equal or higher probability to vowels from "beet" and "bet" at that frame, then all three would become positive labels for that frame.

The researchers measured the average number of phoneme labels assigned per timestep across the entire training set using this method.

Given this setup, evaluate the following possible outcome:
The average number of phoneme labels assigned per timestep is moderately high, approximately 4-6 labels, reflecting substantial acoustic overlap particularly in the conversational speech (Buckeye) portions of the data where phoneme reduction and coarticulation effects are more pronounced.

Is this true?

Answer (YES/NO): NO